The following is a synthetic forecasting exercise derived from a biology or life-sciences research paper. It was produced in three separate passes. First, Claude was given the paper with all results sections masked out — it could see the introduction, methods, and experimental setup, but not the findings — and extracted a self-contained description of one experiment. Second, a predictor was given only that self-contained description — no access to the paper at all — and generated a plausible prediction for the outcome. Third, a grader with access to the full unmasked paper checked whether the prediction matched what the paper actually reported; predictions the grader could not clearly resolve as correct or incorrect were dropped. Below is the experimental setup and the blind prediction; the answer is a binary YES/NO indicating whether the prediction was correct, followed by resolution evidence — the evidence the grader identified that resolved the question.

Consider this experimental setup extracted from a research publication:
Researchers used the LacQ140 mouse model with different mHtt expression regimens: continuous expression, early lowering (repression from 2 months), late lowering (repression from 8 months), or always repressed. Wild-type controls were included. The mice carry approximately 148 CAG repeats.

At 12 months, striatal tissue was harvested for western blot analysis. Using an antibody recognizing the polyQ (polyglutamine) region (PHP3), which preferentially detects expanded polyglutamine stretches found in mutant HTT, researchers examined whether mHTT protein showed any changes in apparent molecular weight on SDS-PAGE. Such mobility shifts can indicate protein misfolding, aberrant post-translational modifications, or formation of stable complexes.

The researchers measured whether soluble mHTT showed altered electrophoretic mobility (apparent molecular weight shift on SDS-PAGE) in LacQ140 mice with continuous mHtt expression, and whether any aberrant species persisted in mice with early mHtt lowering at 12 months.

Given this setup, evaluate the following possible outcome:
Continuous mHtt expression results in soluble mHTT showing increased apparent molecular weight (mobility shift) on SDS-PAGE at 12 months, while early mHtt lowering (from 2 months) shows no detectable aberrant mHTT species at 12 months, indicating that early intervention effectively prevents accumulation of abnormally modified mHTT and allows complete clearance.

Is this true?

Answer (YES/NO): NO